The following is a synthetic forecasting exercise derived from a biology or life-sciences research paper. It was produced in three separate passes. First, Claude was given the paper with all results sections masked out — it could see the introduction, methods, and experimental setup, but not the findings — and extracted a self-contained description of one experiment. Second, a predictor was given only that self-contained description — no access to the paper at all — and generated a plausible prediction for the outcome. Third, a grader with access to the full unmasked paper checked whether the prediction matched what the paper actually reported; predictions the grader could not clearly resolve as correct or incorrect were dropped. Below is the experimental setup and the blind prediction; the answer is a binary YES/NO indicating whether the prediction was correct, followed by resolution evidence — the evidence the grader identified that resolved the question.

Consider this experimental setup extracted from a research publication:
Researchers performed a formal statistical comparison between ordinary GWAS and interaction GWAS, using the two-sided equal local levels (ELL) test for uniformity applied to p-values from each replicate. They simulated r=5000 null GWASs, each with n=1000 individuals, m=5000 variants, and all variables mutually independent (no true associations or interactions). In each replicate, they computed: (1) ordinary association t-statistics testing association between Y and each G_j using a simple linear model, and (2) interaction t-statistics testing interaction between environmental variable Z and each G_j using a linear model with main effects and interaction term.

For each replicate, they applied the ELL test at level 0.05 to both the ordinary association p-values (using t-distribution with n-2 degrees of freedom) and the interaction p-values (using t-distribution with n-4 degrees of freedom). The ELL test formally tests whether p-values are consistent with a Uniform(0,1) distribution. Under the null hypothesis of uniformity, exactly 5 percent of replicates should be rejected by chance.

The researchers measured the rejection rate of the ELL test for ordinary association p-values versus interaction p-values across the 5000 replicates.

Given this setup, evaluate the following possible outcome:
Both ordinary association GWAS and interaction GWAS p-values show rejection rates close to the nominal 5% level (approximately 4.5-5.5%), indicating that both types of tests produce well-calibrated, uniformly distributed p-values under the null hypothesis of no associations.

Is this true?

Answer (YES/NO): NO